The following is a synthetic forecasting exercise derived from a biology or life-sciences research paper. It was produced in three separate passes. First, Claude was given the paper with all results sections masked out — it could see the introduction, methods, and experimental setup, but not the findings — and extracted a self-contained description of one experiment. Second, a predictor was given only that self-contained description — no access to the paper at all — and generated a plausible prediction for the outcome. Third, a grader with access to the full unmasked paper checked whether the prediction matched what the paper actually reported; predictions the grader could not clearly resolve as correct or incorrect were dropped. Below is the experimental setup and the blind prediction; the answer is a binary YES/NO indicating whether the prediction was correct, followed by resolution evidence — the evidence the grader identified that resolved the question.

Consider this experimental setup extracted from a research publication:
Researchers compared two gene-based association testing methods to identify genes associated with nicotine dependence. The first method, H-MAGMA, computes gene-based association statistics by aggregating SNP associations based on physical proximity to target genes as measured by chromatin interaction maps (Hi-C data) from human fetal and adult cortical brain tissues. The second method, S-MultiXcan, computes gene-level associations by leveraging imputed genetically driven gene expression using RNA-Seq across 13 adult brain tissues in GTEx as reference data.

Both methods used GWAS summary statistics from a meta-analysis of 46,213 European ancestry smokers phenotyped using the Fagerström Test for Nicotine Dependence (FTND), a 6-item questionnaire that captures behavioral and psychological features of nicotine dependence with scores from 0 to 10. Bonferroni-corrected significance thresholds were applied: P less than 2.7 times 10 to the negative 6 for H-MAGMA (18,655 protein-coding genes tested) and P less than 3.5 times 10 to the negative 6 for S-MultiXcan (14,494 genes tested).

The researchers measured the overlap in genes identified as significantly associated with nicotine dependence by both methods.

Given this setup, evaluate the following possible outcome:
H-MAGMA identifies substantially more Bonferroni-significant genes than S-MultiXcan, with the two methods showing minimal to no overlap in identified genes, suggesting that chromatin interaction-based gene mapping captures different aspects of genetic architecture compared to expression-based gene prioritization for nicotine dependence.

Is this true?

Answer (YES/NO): NO